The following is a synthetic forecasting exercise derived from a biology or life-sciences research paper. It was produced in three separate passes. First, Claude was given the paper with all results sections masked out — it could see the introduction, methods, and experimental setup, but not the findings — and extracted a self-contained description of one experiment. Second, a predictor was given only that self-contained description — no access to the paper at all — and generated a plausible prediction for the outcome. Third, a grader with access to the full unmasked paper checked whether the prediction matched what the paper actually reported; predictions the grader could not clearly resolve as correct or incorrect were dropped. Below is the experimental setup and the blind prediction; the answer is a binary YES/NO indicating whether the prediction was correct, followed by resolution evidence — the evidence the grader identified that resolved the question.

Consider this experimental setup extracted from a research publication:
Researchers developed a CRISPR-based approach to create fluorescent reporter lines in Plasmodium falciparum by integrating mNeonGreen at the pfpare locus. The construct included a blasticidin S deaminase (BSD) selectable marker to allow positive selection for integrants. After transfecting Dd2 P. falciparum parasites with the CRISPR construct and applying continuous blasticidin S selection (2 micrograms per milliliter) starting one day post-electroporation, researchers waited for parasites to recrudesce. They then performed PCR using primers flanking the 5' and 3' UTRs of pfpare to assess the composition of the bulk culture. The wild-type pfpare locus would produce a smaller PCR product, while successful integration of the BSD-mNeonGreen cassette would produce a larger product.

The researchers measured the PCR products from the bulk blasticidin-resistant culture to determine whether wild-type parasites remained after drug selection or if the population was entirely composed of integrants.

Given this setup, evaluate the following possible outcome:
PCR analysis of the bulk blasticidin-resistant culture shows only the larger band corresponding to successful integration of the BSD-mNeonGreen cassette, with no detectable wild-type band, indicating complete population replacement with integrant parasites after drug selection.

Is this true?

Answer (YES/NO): YES